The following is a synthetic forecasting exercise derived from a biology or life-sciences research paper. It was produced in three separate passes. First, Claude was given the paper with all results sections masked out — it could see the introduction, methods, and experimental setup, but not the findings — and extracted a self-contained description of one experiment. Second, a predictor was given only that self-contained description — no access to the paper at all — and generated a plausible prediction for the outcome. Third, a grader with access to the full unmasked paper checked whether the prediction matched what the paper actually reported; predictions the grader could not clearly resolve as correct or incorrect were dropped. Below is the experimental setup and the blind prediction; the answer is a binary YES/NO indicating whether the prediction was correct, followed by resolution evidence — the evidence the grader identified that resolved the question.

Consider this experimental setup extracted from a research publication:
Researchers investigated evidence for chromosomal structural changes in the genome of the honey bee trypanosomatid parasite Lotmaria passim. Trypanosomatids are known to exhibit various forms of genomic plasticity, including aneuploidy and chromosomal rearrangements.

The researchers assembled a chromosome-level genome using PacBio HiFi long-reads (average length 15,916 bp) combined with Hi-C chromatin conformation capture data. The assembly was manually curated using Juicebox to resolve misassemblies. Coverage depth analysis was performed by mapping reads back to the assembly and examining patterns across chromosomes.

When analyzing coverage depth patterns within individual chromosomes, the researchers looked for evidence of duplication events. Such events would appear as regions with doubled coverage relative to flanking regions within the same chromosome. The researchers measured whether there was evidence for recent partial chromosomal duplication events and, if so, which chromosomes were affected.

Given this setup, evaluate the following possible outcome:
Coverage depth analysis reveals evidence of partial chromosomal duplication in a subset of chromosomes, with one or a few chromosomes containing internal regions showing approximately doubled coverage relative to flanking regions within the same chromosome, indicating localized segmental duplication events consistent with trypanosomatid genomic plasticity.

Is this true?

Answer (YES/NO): NO